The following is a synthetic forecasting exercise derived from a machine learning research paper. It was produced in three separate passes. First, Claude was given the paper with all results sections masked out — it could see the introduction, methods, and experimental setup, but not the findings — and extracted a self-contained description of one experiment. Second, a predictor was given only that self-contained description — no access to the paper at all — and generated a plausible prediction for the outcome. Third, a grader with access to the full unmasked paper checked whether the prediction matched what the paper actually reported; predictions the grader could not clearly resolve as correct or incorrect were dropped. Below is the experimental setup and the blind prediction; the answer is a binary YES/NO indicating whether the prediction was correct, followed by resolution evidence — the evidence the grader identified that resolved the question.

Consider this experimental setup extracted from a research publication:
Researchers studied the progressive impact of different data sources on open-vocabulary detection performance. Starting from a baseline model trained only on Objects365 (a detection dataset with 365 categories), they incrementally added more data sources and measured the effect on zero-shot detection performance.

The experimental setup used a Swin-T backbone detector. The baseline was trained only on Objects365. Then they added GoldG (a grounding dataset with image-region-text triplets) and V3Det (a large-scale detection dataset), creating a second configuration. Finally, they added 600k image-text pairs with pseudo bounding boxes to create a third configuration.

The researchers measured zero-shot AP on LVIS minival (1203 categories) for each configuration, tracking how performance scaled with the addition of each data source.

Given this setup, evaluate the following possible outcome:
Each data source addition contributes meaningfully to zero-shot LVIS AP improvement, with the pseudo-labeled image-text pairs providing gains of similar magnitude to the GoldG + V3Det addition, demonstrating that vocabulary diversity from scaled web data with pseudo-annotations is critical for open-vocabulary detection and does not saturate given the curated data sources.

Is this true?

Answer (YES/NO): NO